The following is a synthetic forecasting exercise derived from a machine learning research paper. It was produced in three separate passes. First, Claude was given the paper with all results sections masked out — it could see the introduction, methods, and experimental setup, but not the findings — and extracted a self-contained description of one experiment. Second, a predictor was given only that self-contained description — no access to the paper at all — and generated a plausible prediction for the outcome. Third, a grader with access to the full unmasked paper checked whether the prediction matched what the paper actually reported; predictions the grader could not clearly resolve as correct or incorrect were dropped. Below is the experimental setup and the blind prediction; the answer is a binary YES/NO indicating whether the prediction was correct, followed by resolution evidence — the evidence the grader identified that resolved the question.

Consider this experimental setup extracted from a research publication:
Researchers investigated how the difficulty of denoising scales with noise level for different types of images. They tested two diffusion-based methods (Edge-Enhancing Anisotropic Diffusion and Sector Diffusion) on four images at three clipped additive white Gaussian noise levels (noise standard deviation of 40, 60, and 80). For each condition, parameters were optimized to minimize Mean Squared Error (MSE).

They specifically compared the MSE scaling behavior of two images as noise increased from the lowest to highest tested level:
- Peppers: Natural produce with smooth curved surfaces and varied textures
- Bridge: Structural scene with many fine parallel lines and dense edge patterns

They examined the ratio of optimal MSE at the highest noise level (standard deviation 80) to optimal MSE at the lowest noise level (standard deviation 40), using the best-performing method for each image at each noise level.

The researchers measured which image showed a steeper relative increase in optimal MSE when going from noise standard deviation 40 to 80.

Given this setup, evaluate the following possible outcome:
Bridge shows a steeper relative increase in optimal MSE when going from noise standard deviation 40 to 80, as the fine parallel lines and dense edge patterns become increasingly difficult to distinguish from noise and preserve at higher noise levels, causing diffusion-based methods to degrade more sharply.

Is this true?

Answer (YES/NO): NO